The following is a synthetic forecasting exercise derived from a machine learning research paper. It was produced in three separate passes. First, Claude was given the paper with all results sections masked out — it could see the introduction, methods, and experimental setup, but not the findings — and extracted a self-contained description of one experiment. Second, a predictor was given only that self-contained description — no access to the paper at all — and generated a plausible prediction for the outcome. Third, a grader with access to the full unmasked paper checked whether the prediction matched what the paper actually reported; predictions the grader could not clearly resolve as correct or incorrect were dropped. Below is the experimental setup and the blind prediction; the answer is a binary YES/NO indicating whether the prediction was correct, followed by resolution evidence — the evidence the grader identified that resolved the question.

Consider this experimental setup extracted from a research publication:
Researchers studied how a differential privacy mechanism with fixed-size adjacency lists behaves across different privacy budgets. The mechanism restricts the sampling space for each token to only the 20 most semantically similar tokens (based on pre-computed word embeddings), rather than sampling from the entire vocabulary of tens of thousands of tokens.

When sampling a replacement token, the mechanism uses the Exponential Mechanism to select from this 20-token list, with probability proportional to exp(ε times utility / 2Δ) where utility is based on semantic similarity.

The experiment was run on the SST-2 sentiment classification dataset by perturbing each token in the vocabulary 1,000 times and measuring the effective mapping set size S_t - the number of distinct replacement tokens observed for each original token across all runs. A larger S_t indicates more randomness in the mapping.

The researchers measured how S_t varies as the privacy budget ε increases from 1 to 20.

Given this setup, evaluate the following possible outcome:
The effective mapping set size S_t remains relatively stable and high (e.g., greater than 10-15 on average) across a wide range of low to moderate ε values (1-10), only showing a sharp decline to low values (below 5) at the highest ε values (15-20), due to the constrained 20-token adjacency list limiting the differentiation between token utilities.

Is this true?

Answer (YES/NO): NO